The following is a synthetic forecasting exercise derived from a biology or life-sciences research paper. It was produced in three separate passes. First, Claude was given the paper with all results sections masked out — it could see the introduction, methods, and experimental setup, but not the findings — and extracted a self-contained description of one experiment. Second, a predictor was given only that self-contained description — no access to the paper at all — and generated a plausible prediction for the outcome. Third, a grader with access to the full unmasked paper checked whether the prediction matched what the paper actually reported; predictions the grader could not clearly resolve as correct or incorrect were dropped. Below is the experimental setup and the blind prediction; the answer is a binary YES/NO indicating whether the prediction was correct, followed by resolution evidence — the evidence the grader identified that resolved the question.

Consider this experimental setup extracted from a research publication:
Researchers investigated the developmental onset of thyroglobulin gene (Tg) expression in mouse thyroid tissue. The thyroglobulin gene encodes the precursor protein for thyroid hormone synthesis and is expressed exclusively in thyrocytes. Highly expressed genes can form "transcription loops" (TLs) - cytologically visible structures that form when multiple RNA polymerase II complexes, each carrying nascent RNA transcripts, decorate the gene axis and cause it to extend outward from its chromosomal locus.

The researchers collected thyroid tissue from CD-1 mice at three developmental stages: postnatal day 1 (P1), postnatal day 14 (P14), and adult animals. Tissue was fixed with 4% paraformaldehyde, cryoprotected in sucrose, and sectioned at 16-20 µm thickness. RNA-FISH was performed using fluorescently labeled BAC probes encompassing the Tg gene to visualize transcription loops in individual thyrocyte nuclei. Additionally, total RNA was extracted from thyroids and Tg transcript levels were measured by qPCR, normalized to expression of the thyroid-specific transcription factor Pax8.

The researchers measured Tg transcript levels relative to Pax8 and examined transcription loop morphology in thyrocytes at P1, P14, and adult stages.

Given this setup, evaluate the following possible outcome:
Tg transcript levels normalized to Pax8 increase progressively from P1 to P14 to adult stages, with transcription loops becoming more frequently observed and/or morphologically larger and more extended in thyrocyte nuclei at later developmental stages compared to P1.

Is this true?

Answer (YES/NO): YES